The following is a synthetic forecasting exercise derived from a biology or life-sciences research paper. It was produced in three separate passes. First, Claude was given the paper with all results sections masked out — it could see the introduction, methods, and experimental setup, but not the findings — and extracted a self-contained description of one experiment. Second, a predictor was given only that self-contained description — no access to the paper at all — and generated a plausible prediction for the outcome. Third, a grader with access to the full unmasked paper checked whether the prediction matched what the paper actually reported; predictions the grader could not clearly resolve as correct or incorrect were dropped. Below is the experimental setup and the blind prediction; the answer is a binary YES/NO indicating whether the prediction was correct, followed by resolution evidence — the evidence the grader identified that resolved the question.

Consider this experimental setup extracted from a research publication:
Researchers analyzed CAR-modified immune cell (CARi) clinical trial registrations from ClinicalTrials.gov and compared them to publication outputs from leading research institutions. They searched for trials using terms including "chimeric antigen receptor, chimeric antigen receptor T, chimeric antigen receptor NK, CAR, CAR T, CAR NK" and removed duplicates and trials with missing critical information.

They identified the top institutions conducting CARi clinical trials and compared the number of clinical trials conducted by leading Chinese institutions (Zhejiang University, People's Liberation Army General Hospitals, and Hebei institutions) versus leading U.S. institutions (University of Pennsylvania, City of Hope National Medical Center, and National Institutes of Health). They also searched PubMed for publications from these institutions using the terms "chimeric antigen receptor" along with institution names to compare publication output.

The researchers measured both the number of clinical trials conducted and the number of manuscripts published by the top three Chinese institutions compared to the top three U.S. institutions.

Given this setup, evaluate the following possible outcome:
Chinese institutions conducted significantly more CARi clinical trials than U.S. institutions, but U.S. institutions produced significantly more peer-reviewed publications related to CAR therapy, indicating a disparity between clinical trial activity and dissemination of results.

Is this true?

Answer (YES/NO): YES